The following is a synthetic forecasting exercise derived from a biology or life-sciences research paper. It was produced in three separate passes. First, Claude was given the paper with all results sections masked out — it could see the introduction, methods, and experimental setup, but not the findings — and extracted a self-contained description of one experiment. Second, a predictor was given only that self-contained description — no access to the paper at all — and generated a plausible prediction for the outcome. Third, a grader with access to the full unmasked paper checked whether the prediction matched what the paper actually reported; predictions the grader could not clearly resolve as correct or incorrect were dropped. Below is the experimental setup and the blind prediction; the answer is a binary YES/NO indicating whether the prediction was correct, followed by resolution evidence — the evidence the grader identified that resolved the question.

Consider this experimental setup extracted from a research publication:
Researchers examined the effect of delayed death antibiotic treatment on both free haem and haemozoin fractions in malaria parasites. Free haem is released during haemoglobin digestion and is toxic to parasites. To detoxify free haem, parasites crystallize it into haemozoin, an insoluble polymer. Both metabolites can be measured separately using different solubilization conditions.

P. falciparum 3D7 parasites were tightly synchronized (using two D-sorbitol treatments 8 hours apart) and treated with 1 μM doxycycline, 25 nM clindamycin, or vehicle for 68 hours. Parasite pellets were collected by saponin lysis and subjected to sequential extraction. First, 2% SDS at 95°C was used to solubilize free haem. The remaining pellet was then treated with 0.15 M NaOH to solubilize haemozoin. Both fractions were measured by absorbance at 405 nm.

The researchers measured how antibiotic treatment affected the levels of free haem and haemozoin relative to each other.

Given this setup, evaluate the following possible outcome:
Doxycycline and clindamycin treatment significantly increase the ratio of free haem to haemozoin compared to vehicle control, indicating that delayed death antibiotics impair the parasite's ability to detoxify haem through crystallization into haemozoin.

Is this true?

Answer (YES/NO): NO